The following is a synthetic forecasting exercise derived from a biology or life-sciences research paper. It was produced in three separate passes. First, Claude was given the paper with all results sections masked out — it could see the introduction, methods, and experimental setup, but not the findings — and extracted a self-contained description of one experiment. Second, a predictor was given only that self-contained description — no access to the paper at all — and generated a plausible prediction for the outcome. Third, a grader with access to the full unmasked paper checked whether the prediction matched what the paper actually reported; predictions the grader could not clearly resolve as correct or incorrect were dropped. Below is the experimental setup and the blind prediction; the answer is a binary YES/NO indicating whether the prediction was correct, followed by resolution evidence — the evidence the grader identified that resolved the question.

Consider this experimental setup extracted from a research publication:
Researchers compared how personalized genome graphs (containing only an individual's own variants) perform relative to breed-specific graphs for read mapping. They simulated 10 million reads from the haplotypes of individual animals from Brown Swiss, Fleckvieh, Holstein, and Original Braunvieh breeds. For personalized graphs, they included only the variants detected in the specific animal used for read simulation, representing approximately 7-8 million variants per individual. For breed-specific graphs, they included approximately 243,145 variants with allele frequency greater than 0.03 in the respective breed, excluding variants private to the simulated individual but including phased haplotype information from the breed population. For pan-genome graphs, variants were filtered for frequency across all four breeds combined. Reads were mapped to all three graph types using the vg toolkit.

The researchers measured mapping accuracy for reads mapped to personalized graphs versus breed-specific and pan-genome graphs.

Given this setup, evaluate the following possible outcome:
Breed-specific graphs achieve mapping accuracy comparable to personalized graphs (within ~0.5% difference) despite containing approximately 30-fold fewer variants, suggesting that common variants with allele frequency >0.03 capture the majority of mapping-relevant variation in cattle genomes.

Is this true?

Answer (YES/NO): NO